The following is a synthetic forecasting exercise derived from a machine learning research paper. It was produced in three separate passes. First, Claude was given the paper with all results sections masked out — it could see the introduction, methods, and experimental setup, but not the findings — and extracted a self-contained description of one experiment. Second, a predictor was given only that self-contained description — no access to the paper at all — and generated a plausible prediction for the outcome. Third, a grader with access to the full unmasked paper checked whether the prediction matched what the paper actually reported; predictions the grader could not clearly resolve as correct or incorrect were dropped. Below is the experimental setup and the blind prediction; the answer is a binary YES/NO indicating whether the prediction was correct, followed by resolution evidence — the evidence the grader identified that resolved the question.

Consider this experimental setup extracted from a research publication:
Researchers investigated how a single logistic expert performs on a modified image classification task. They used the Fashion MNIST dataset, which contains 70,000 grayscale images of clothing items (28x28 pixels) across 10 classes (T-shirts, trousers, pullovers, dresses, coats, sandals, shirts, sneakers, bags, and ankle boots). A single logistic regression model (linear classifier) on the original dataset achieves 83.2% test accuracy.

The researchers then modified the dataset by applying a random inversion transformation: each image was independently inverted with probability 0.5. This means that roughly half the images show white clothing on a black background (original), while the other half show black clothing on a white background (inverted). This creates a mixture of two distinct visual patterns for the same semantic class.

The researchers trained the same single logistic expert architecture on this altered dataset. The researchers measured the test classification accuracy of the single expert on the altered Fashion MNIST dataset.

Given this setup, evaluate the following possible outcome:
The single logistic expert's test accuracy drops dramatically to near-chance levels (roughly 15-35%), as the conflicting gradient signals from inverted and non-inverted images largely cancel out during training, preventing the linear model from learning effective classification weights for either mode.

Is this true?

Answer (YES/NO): NO